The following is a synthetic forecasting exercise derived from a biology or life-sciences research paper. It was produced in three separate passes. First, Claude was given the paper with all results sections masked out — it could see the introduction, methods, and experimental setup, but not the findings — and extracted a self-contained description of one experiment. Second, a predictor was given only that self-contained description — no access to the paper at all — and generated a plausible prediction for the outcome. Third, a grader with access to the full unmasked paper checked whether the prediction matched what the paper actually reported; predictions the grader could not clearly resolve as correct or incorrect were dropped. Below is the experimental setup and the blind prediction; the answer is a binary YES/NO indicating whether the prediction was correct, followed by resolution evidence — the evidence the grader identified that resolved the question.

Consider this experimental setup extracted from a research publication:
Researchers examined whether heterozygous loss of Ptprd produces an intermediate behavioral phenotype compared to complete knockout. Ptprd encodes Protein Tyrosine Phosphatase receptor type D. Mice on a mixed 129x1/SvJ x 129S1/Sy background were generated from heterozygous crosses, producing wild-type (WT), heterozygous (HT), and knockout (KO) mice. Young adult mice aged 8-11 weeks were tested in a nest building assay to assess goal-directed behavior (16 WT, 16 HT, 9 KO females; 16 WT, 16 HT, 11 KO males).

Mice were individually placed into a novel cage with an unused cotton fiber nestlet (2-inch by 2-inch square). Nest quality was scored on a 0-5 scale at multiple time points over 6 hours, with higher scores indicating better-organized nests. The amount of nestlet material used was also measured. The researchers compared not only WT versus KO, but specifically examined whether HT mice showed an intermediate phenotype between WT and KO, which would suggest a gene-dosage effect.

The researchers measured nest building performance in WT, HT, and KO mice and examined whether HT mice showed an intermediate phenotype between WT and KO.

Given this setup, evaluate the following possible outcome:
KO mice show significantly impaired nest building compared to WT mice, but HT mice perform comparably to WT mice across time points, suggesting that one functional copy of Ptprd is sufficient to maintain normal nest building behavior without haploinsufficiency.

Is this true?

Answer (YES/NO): YES